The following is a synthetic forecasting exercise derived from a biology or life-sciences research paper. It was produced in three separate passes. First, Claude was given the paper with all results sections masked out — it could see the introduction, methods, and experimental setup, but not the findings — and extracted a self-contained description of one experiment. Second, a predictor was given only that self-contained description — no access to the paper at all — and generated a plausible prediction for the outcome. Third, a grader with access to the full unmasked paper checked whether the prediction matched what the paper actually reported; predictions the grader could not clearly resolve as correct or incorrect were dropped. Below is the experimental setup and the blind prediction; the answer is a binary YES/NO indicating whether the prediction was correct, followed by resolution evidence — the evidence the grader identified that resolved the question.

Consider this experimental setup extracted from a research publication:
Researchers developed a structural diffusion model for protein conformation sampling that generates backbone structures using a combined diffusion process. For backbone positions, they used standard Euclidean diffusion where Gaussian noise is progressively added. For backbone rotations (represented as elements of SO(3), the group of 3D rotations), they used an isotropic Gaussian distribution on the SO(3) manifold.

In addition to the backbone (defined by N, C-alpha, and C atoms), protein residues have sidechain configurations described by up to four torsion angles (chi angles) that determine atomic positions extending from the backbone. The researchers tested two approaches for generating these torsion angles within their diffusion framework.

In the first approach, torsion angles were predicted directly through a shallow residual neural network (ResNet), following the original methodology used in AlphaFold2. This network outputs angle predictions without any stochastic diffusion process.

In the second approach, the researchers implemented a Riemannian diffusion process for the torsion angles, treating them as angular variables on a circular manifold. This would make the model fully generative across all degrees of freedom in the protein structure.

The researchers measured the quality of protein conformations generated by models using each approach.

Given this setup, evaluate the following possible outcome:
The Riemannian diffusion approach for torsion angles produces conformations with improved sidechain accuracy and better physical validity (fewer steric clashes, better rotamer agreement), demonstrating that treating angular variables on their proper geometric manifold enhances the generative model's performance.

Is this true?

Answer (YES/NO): NO